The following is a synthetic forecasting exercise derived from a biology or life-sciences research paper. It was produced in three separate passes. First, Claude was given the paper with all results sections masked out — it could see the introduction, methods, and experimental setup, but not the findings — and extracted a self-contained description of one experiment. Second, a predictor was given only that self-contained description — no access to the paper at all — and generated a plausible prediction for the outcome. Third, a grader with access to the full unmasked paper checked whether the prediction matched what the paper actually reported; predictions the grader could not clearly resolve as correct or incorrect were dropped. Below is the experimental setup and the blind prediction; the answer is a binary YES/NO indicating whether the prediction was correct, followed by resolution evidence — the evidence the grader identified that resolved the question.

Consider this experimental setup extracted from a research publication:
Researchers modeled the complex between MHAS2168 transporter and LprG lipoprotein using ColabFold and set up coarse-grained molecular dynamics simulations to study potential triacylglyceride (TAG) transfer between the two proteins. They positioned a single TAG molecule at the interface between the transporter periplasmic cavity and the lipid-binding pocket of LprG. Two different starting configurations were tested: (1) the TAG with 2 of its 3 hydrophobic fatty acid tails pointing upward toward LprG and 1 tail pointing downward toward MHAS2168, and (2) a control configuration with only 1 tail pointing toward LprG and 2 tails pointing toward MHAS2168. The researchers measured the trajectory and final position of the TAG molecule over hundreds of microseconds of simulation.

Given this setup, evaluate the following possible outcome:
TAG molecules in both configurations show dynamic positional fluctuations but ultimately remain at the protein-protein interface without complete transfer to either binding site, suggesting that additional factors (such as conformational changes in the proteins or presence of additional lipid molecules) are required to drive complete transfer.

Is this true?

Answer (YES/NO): NO